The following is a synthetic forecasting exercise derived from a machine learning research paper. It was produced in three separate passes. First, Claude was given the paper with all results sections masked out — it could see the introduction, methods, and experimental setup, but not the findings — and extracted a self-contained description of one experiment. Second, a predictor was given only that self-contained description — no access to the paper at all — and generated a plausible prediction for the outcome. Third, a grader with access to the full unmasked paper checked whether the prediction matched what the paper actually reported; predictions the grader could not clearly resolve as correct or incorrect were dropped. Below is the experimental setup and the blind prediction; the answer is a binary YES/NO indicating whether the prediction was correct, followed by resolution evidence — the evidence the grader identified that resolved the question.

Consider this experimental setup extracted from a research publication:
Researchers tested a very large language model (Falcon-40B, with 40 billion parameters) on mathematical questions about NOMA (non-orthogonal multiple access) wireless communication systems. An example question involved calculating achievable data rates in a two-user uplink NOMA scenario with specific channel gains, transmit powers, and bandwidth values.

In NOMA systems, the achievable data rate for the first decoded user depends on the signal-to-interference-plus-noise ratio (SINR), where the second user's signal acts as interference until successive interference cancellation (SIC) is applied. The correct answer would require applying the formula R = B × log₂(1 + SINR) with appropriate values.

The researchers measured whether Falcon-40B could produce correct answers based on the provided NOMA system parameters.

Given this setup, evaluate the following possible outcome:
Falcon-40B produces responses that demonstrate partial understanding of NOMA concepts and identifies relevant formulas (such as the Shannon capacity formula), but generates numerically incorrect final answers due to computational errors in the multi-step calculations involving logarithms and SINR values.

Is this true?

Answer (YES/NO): NO